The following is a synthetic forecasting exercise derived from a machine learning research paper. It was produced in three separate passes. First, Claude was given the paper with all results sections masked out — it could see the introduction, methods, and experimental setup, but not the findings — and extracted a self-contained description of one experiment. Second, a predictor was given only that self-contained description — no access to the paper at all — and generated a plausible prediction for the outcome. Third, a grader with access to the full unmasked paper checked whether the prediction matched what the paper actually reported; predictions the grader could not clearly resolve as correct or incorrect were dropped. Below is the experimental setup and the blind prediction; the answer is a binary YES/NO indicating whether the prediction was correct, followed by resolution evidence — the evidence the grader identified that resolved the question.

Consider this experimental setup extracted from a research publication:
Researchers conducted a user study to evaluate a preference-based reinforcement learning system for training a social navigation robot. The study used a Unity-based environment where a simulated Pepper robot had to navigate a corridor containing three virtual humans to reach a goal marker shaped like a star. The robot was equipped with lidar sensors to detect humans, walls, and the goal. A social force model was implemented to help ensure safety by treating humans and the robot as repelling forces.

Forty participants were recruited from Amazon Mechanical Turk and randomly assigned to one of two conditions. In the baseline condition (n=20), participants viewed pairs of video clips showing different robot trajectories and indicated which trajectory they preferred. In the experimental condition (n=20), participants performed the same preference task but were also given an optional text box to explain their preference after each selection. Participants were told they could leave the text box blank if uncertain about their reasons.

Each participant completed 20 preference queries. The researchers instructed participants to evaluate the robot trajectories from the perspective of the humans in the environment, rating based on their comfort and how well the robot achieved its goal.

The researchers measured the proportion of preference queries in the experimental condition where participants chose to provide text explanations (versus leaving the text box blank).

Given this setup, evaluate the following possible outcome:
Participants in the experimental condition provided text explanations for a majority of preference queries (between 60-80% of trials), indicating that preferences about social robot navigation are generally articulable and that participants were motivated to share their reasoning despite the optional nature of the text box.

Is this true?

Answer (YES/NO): YES